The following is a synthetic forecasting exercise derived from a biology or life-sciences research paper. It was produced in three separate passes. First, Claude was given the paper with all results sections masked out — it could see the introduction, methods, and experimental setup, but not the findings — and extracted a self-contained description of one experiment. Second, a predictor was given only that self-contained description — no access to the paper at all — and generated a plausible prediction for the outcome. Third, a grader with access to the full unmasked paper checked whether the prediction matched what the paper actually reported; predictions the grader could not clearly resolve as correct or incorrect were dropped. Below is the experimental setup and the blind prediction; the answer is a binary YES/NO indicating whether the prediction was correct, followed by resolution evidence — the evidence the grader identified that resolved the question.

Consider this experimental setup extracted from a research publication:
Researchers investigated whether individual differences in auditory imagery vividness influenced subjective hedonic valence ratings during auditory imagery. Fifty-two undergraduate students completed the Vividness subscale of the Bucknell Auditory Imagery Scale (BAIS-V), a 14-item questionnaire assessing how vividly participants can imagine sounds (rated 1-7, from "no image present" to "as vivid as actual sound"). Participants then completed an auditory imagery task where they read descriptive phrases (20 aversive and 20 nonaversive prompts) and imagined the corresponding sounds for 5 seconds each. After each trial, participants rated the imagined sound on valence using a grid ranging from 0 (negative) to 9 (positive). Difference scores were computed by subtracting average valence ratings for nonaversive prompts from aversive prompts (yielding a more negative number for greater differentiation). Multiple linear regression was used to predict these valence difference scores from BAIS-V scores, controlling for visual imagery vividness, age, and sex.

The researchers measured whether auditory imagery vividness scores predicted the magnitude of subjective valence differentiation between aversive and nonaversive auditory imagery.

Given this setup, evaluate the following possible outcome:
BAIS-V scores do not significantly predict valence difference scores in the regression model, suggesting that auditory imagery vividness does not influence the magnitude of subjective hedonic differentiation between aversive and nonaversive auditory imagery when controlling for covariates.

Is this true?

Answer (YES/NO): NO